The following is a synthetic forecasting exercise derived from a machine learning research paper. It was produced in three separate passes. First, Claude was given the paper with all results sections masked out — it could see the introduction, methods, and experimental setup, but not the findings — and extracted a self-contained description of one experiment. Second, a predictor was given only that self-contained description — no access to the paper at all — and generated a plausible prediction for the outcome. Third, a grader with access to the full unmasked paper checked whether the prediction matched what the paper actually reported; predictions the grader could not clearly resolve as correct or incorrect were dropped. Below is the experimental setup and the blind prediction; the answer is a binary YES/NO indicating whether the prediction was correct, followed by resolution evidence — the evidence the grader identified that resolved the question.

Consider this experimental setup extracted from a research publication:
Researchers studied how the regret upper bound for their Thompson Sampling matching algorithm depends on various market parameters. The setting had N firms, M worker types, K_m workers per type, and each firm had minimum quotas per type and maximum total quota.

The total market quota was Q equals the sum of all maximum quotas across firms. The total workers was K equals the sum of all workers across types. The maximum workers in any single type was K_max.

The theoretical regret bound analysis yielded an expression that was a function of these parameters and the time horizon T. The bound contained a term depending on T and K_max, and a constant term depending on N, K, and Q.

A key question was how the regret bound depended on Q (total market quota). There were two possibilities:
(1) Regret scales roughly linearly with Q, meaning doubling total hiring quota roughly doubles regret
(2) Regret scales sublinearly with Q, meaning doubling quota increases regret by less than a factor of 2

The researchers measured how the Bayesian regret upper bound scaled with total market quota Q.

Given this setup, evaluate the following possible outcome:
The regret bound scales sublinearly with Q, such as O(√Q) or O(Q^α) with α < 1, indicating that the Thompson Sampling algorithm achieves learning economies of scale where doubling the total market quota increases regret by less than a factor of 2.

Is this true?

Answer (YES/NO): NO